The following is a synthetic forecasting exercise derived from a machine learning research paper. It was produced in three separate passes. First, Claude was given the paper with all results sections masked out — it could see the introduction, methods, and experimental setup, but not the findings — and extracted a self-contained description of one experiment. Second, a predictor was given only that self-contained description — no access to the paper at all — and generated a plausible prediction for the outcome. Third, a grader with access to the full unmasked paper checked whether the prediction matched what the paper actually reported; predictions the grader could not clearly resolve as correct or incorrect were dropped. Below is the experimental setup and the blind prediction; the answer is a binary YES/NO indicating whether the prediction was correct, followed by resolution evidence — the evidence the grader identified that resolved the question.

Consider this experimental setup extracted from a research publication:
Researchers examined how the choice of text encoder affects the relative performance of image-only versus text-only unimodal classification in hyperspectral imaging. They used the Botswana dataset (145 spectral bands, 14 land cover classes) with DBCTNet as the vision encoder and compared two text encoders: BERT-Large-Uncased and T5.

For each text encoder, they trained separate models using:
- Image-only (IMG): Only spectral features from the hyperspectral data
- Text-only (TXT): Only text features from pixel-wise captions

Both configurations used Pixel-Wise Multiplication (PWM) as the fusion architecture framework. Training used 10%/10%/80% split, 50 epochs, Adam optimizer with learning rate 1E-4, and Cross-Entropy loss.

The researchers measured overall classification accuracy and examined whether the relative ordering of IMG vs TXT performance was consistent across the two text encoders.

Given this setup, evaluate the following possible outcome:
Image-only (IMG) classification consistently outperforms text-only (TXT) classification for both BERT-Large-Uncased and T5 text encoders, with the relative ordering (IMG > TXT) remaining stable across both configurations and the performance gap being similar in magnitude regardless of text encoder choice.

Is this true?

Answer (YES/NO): NO